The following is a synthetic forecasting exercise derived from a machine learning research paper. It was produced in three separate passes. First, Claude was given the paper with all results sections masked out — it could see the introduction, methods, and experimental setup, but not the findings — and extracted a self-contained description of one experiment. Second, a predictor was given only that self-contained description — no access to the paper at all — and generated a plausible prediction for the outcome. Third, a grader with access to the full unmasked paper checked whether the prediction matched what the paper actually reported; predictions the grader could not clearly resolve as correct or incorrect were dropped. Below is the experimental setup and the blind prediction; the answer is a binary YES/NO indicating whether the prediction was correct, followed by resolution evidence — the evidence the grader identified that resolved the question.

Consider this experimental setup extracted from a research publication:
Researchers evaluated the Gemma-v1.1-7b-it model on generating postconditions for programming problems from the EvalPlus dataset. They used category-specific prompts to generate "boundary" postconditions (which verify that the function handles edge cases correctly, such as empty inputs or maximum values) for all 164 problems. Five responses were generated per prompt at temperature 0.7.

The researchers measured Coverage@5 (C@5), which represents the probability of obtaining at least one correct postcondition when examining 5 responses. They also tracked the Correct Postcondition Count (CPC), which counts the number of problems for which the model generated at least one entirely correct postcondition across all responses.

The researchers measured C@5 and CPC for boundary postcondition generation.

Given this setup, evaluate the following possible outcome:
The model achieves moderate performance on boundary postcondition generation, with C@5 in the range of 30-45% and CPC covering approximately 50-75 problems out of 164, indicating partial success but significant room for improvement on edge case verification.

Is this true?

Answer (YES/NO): NO